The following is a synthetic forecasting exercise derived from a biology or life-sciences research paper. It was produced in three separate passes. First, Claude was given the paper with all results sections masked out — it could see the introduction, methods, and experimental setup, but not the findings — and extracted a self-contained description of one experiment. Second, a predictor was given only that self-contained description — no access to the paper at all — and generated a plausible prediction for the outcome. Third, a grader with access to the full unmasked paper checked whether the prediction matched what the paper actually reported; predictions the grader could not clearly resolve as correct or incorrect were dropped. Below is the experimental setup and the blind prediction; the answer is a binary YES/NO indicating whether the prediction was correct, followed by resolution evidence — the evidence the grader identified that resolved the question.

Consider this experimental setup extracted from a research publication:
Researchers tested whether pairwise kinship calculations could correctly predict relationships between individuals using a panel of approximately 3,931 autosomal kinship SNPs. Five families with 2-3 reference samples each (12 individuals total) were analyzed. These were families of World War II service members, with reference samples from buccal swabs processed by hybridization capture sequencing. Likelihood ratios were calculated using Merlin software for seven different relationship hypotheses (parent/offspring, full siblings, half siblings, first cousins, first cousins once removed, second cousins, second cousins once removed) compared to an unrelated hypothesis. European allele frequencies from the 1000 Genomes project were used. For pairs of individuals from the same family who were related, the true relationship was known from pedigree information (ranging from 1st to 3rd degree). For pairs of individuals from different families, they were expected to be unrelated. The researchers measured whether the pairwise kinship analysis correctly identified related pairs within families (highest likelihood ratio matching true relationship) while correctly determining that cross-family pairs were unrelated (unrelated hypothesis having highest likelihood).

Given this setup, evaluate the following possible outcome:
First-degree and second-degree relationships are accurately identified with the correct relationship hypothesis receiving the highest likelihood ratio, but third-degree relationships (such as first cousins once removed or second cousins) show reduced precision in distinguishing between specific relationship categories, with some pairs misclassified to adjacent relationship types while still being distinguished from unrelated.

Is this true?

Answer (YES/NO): NO